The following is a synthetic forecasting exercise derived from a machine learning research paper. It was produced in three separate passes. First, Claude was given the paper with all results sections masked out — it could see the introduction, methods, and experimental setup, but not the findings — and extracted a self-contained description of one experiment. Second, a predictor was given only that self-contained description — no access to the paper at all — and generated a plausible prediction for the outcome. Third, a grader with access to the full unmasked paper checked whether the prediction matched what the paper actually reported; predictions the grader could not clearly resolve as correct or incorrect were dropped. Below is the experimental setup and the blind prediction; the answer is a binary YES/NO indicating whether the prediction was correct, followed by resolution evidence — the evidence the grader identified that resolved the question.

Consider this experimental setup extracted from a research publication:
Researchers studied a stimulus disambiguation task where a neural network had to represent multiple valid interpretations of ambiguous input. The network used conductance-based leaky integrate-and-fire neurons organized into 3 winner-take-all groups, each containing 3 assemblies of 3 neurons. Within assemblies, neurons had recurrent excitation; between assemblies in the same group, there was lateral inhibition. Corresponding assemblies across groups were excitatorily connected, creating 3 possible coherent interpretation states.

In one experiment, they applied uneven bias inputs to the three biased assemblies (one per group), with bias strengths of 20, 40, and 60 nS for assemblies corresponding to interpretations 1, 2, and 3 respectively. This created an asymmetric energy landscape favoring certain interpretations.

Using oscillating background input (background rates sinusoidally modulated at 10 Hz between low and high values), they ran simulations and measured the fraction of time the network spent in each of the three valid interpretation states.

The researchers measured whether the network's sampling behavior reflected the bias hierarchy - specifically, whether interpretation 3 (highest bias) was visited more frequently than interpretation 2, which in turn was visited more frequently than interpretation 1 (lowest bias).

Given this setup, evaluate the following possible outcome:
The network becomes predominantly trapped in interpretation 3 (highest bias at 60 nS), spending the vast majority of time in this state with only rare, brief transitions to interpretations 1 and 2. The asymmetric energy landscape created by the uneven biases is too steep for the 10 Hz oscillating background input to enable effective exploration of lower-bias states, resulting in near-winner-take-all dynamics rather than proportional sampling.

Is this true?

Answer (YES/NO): NO